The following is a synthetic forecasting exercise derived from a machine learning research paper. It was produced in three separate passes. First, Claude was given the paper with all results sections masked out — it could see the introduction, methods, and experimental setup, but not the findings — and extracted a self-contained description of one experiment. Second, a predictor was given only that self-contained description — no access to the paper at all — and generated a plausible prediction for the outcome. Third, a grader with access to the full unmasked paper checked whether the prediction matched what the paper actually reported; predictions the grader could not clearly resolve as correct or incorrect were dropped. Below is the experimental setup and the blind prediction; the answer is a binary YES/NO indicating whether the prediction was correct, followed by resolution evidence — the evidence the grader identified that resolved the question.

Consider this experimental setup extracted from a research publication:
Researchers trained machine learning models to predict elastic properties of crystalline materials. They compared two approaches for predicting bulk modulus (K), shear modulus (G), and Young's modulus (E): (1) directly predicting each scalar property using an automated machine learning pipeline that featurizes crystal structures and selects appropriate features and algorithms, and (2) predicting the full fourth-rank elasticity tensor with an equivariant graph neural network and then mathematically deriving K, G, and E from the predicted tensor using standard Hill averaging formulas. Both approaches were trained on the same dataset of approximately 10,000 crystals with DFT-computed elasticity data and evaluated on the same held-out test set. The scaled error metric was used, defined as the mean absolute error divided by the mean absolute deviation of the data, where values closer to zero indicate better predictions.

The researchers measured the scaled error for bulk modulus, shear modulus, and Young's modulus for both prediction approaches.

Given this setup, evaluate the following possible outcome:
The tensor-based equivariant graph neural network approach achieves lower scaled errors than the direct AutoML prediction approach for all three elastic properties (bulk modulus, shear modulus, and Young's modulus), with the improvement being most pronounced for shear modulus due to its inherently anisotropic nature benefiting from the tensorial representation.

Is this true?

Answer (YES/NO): NO